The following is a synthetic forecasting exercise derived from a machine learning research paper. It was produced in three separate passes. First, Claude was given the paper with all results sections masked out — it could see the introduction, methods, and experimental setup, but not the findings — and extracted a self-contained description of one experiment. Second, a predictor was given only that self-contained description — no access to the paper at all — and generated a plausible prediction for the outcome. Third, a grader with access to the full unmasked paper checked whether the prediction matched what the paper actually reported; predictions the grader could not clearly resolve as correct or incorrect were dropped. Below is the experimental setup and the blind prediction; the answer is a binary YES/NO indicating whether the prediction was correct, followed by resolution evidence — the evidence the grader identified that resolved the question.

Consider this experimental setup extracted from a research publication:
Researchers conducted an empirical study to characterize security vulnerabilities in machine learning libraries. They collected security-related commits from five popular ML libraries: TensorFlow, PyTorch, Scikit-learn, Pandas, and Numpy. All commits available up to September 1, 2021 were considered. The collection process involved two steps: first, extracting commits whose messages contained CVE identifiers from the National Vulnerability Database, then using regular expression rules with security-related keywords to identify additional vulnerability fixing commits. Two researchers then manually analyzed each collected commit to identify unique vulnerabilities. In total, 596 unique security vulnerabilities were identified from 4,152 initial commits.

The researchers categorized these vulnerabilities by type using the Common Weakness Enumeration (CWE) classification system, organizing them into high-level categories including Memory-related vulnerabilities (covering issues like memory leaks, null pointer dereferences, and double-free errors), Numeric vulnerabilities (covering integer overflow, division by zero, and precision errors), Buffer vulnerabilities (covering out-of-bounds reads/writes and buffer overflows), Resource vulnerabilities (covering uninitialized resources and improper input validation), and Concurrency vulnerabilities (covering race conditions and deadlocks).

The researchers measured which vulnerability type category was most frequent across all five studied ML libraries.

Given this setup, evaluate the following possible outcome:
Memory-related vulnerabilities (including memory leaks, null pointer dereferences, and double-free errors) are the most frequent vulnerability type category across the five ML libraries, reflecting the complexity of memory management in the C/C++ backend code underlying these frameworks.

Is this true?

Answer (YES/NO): NO